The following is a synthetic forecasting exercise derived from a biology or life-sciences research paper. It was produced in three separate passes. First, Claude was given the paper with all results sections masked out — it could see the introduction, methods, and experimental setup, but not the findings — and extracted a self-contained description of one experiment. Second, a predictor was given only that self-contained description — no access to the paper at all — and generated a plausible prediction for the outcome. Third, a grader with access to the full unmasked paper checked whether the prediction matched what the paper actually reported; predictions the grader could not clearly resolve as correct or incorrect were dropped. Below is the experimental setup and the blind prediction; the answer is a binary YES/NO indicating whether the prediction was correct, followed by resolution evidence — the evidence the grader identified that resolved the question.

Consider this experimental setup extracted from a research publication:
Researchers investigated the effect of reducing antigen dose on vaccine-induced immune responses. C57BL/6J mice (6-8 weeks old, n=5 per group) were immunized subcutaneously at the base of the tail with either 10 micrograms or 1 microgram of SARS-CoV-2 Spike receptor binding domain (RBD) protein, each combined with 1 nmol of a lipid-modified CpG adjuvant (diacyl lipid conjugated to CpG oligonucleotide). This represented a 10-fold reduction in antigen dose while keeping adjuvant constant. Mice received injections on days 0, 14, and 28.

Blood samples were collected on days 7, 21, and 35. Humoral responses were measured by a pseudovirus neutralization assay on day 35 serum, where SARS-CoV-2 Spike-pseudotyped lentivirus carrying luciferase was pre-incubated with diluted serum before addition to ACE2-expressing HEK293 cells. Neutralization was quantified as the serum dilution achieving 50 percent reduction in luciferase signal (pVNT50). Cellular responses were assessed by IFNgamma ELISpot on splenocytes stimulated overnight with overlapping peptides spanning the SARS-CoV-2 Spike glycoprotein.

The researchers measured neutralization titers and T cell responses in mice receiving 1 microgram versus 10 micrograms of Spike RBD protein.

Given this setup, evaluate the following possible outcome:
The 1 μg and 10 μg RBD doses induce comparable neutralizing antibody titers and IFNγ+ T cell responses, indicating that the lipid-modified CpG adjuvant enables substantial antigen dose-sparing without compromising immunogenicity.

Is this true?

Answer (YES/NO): YES